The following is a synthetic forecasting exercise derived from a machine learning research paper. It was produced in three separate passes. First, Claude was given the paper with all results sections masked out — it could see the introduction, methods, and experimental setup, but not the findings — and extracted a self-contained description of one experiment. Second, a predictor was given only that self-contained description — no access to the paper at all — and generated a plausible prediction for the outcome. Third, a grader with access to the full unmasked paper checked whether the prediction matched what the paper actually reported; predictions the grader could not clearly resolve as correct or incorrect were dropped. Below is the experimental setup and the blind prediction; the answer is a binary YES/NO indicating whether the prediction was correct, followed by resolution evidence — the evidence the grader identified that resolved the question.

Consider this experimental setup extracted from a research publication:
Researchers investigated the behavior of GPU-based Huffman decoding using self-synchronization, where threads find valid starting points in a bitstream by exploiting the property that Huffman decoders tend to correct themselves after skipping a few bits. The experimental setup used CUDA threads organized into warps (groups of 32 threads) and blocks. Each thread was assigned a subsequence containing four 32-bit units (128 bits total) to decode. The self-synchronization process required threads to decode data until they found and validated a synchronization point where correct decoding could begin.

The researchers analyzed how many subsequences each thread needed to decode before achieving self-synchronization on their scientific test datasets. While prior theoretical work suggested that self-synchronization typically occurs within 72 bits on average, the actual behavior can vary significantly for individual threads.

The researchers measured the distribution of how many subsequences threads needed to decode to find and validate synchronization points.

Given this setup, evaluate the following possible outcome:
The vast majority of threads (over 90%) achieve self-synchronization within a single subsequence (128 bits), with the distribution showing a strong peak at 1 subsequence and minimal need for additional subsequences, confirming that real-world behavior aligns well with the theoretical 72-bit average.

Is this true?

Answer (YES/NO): NO